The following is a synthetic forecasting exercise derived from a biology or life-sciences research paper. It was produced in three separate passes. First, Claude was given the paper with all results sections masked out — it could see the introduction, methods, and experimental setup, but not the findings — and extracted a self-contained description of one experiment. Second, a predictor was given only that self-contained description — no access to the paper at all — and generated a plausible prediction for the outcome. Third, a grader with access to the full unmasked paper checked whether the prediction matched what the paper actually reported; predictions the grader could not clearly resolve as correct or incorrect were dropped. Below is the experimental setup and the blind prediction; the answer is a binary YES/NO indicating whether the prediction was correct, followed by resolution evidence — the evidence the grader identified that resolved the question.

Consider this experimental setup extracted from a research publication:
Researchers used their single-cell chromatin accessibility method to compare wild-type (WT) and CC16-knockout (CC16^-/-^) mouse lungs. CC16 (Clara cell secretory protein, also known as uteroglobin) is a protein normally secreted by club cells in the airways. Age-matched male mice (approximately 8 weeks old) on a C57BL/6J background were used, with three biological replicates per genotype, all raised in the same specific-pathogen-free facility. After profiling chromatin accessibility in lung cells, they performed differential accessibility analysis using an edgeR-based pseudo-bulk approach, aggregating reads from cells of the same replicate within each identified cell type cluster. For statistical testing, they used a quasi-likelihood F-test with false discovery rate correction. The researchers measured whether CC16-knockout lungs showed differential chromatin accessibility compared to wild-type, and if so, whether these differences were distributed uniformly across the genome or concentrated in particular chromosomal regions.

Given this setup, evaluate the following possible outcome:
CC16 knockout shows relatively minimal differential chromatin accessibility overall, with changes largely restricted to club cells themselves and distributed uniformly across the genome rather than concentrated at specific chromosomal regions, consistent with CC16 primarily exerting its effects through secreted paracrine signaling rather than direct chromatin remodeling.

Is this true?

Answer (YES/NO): NO